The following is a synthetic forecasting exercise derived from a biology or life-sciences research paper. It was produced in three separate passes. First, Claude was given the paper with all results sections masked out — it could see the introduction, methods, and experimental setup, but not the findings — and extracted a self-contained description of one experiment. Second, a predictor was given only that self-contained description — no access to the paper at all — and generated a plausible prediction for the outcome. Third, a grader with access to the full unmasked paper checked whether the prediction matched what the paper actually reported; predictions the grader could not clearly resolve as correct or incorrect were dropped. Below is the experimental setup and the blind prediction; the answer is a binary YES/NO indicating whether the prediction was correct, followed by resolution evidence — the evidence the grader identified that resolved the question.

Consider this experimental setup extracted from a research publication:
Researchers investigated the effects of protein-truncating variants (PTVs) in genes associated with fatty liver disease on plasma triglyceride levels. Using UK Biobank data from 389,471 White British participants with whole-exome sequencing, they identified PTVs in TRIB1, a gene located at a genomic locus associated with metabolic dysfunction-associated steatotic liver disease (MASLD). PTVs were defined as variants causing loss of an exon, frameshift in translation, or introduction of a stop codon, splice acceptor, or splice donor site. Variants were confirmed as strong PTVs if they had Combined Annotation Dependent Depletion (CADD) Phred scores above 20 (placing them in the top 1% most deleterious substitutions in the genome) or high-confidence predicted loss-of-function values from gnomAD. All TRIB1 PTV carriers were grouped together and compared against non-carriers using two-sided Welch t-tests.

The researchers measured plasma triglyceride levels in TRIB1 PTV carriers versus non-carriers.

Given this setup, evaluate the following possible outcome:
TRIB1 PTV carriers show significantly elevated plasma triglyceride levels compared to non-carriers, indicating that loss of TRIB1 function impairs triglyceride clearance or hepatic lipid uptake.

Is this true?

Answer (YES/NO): NO